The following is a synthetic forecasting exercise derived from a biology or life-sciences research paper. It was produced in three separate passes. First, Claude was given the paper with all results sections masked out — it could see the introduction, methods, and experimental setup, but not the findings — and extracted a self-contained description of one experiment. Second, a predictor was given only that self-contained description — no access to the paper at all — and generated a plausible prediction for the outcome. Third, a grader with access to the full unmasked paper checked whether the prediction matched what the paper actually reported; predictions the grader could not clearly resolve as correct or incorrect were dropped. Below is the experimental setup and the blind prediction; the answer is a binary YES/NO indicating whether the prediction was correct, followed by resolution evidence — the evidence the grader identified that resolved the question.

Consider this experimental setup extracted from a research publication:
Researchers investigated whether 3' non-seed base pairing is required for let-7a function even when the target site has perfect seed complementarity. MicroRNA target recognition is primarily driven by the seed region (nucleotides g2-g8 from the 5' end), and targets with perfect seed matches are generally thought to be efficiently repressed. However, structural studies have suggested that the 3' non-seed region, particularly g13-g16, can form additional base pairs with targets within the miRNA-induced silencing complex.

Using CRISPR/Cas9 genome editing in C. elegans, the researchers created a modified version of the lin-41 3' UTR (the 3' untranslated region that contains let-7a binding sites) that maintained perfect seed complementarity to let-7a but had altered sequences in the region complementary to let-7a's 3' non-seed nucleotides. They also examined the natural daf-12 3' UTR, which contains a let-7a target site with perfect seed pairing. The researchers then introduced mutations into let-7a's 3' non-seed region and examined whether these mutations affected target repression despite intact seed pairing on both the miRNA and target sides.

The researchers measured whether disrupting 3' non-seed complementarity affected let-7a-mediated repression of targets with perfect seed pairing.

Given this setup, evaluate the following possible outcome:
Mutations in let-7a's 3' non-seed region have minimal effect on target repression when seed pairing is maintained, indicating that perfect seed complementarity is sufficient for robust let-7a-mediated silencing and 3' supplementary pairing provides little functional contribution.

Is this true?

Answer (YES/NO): NO